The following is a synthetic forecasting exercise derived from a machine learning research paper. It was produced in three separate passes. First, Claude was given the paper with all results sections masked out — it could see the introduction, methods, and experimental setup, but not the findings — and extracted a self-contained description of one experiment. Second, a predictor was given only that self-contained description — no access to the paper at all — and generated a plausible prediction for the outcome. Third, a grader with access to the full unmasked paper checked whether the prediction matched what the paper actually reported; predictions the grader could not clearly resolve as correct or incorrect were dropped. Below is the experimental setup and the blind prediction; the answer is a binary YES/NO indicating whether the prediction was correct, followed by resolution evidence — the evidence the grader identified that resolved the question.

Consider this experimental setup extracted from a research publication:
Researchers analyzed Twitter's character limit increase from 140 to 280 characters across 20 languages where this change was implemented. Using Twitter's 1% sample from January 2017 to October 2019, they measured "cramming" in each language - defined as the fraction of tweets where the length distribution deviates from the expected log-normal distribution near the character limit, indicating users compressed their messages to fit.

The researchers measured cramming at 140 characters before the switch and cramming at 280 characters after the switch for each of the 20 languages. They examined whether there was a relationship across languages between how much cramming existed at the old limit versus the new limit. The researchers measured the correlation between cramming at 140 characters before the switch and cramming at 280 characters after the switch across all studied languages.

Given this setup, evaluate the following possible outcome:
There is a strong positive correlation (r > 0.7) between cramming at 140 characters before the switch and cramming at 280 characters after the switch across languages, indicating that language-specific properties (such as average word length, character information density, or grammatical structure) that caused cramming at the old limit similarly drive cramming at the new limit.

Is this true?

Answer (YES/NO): YES